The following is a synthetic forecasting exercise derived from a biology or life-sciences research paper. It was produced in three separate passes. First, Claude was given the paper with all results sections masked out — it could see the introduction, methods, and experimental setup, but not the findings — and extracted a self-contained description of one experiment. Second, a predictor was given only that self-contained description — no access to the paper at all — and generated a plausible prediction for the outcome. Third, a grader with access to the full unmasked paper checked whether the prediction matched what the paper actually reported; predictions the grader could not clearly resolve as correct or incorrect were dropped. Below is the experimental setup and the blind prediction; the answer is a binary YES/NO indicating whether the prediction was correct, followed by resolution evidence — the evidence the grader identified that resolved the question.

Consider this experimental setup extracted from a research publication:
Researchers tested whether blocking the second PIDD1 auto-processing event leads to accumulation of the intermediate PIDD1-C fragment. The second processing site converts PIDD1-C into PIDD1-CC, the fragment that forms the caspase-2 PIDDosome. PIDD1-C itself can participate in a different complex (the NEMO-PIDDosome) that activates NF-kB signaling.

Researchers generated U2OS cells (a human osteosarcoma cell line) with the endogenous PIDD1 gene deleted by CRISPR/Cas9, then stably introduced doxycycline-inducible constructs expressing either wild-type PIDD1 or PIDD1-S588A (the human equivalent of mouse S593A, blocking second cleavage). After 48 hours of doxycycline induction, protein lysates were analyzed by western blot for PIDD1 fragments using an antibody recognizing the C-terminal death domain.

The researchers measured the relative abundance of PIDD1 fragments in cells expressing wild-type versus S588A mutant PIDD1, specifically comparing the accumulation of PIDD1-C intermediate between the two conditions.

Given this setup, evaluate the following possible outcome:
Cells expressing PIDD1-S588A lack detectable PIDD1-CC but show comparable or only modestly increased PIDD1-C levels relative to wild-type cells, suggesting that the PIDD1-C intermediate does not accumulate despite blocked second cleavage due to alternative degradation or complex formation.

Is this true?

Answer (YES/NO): NO